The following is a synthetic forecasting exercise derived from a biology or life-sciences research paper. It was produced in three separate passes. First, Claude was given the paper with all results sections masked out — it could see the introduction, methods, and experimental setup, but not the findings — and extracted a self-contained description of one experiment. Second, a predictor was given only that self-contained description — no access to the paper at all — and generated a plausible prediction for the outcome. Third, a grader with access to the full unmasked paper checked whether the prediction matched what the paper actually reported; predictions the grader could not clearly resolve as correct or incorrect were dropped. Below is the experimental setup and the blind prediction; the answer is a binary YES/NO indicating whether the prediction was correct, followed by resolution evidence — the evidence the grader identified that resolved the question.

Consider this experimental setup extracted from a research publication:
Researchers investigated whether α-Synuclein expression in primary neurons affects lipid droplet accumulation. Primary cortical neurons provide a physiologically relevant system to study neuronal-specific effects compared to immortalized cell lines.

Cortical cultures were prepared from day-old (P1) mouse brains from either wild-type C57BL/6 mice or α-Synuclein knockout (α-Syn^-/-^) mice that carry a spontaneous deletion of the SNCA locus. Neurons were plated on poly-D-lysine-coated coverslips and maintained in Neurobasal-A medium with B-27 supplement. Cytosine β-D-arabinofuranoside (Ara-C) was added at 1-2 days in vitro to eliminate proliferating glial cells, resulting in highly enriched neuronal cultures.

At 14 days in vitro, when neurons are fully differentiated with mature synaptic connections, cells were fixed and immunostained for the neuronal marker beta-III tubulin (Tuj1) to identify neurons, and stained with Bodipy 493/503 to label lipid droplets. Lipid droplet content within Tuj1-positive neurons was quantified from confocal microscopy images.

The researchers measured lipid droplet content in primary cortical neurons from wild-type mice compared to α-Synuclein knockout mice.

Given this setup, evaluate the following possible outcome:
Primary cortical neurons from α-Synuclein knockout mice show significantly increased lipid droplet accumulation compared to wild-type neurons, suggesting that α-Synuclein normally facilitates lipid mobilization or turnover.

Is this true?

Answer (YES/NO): NO